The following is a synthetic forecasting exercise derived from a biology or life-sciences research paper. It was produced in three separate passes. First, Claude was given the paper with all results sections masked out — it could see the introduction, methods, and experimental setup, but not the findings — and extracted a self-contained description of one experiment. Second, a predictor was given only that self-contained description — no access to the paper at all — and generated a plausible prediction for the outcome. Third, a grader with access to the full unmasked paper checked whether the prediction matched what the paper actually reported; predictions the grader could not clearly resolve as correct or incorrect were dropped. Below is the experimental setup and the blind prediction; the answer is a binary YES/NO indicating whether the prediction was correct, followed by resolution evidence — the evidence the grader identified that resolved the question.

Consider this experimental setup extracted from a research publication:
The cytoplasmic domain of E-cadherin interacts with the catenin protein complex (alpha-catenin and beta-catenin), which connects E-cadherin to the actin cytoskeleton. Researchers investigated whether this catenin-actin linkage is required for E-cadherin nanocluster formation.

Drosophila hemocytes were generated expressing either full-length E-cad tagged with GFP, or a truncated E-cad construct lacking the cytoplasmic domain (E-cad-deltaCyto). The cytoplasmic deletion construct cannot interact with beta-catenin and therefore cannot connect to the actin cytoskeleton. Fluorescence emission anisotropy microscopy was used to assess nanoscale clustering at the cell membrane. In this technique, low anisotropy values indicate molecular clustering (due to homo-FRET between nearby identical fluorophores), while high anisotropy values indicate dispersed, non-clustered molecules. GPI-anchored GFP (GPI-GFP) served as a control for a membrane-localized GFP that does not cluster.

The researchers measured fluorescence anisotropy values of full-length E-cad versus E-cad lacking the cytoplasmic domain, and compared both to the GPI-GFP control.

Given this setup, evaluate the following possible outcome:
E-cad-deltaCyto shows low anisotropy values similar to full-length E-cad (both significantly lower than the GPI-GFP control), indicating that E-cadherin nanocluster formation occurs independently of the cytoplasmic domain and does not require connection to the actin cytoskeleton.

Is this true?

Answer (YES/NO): NO